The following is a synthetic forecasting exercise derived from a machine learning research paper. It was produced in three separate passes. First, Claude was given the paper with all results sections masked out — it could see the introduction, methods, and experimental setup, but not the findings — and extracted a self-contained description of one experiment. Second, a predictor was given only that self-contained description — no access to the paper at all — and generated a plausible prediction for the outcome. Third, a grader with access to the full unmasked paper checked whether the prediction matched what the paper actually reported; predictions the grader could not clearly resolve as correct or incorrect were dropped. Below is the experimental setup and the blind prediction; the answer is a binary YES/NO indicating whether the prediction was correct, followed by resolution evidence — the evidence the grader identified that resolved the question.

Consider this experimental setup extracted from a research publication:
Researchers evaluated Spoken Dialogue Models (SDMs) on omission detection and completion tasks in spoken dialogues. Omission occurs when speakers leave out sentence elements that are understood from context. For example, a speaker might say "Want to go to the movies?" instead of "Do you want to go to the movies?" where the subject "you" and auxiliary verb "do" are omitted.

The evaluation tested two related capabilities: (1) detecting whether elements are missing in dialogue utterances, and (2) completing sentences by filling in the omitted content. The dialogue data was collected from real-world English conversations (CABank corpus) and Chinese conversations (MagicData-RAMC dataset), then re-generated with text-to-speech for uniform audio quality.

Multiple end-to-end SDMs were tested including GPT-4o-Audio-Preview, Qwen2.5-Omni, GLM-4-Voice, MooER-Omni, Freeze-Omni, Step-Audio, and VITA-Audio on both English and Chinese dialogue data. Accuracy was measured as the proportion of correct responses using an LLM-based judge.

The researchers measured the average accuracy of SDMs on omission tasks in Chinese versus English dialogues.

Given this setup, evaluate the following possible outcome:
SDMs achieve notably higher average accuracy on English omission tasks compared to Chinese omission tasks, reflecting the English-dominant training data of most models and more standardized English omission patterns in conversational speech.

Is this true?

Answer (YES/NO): NO